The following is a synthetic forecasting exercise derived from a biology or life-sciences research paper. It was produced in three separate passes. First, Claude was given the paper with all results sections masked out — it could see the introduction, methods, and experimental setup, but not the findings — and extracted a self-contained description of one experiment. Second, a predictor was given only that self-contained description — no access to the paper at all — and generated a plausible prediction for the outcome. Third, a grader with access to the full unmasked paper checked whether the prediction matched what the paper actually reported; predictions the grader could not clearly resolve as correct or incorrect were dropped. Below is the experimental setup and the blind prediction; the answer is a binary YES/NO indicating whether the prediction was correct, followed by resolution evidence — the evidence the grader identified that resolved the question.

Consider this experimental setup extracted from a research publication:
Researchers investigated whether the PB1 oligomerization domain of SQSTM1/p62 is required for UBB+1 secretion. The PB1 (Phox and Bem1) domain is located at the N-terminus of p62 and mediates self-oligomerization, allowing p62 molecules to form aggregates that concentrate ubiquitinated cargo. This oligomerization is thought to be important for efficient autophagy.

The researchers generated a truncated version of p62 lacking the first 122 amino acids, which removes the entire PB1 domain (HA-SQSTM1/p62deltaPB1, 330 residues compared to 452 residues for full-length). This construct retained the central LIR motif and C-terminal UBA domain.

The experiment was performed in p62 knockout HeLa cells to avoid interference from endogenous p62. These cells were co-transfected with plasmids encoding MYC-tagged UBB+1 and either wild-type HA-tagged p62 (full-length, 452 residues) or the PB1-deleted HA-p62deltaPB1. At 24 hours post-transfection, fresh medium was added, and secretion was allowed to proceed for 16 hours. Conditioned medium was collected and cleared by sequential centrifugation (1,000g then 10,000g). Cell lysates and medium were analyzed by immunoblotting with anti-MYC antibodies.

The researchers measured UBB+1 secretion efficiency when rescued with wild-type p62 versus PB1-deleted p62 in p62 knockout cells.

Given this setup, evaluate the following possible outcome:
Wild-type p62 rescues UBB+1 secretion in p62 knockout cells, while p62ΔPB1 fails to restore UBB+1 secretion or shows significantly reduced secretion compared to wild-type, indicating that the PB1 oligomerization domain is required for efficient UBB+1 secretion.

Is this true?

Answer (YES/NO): YES